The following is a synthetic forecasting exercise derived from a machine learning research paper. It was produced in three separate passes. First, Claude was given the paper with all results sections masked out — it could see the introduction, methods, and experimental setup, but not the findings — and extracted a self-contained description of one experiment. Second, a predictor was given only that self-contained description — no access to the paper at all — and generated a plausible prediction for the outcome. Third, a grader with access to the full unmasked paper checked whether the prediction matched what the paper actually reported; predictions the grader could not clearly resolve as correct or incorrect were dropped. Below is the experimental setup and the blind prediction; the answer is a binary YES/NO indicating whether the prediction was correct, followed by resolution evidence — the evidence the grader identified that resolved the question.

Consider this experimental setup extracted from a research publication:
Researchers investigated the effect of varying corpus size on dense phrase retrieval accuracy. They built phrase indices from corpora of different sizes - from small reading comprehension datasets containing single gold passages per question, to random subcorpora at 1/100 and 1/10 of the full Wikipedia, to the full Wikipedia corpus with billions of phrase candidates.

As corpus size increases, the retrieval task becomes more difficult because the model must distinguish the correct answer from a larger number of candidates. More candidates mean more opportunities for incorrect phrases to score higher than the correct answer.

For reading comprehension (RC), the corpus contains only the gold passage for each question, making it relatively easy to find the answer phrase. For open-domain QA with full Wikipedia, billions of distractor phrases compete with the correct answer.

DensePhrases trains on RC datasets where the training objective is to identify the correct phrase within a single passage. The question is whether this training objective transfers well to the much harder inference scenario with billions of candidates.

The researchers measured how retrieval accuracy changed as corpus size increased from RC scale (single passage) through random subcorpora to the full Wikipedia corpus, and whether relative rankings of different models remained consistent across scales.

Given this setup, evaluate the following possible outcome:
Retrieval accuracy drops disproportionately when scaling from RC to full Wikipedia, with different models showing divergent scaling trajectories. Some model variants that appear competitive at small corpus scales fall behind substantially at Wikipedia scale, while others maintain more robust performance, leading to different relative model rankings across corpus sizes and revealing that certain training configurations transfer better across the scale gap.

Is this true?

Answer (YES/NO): YES